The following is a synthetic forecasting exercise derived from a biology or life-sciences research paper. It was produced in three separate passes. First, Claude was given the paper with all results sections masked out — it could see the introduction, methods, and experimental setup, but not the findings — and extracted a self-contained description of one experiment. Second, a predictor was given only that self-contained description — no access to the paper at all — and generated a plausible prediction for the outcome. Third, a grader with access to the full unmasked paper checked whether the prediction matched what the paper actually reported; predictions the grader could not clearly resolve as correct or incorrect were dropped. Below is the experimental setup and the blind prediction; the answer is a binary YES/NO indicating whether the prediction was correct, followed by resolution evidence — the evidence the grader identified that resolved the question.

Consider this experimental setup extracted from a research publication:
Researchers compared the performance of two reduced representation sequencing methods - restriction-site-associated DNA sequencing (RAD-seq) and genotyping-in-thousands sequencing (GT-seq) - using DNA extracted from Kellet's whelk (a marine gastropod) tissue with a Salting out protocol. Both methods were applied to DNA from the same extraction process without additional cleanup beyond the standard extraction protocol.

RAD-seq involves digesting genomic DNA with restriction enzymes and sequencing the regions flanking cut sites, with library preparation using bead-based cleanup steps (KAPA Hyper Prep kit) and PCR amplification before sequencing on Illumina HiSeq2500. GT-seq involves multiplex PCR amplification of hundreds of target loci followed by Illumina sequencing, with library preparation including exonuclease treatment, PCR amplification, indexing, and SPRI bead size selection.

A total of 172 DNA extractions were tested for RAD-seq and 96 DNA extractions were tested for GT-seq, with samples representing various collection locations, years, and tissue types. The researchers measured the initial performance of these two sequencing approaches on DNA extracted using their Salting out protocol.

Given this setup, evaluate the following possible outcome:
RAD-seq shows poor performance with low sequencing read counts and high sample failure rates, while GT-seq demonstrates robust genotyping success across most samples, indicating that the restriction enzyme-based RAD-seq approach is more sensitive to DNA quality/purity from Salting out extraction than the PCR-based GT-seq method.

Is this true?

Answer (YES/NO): NO